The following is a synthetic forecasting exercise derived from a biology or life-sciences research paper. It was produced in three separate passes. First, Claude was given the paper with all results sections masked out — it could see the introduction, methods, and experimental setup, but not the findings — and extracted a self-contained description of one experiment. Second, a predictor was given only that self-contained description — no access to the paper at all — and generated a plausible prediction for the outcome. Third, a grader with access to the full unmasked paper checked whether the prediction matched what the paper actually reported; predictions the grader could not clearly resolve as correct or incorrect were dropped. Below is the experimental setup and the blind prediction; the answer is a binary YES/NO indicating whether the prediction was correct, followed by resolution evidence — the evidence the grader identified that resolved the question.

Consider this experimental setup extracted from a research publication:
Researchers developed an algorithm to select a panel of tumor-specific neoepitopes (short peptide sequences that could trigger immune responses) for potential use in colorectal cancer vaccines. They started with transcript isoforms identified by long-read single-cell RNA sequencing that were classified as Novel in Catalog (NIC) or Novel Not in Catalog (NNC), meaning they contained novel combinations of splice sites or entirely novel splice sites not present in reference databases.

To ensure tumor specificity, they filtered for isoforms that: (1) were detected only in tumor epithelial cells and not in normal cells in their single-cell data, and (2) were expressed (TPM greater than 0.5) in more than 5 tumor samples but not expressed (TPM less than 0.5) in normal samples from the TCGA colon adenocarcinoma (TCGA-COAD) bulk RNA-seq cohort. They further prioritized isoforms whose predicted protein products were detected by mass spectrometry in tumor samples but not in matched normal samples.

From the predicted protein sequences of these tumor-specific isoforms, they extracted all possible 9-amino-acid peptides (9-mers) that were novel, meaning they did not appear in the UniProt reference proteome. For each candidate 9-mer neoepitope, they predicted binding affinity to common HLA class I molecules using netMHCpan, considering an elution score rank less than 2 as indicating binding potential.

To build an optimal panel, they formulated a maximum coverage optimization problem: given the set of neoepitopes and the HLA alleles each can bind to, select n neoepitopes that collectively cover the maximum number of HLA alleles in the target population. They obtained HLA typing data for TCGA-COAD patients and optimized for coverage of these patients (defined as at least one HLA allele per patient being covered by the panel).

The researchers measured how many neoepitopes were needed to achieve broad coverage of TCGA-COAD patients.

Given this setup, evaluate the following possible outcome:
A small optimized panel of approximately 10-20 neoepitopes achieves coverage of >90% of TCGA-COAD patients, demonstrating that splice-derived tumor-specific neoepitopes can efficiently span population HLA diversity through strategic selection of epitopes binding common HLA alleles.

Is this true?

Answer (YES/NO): NO